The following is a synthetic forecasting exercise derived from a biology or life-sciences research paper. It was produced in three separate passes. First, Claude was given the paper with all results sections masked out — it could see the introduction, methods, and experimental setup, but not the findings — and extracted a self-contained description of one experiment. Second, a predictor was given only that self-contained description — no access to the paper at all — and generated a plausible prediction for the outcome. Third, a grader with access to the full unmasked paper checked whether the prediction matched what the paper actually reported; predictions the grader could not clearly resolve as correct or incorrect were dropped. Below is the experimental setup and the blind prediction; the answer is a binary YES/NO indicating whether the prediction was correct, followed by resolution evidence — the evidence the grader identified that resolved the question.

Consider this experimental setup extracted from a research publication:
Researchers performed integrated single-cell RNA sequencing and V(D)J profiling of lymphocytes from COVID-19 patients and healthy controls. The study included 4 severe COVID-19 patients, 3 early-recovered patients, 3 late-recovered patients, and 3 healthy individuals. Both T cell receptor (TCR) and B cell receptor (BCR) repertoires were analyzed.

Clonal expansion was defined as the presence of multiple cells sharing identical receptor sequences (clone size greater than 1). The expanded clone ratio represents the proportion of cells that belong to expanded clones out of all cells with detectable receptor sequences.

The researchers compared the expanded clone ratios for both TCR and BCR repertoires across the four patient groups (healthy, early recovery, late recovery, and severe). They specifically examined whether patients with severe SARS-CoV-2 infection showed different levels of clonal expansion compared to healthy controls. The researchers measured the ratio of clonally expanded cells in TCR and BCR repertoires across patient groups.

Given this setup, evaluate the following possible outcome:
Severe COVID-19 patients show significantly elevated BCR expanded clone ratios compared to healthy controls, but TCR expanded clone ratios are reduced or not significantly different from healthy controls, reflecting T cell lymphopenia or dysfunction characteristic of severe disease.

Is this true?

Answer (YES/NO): NO